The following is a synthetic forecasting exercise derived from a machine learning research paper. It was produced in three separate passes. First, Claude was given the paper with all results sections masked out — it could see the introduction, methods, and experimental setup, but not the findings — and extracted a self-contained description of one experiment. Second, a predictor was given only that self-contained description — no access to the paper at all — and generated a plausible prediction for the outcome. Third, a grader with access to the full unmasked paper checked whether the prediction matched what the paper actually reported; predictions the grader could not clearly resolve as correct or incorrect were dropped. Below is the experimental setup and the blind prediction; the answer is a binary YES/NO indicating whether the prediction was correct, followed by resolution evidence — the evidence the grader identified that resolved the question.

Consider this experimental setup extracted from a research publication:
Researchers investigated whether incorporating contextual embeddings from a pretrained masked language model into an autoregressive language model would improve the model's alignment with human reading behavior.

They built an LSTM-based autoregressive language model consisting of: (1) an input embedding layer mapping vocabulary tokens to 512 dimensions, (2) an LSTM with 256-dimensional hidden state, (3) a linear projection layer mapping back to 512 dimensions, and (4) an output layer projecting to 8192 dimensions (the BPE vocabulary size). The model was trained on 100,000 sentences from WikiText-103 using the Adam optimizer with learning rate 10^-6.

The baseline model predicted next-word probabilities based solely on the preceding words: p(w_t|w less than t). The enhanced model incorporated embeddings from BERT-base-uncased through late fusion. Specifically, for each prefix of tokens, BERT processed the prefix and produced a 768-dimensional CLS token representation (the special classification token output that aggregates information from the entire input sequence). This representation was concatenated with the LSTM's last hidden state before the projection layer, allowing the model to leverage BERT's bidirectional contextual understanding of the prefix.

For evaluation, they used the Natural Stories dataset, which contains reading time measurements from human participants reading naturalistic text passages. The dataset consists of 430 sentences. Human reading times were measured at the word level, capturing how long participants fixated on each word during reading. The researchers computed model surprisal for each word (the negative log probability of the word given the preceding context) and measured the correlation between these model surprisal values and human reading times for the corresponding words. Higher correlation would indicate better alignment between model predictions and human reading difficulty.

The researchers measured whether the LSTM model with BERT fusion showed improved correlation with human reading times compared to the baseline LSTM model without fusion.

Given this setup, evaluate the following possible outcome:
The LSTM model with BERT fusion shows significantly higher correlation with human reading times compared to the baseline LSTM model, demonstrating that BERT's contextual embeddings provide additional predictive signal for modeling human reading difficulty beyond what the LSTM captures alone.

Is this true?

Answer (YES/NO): NO